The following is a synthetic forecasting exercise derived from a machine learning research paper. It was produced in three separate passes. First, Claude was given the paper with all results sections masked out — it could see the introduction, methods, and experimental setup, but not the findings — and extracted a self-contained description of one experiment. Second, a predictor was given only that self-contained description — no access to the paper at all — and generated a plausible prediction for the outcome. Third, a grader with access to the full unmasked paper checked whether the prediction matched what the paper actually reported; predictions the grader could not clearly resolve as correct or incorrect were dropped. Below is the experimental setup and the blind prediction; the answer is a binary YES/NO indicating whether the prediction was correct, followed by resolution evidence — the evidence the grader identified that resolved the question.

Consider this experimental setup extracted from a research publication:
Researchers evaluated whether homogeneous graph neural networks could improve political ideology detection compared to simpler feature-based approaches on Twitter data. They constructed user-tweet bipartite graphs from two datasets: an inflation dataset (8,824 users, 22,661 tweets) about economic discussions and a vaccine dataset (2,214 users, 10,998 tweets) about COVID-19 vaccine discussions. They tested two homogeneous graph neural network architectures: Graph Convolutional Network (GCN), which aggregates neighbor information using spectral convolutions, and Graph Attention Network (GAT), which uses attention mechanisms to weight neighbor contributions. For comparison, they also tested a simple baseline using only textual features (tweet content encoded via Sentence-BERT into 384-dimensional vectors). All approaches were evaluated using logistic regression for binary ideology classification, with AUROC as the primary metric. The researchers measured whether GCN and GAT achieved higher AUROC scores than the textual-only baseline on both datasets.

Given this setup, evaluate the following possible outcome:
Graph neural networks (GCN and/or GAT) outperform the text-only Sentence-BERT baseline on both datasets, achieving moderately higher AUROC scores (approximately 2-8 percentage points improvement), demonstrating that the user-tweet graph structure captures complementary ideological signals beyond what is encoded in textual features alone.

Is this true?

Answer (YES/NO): NO